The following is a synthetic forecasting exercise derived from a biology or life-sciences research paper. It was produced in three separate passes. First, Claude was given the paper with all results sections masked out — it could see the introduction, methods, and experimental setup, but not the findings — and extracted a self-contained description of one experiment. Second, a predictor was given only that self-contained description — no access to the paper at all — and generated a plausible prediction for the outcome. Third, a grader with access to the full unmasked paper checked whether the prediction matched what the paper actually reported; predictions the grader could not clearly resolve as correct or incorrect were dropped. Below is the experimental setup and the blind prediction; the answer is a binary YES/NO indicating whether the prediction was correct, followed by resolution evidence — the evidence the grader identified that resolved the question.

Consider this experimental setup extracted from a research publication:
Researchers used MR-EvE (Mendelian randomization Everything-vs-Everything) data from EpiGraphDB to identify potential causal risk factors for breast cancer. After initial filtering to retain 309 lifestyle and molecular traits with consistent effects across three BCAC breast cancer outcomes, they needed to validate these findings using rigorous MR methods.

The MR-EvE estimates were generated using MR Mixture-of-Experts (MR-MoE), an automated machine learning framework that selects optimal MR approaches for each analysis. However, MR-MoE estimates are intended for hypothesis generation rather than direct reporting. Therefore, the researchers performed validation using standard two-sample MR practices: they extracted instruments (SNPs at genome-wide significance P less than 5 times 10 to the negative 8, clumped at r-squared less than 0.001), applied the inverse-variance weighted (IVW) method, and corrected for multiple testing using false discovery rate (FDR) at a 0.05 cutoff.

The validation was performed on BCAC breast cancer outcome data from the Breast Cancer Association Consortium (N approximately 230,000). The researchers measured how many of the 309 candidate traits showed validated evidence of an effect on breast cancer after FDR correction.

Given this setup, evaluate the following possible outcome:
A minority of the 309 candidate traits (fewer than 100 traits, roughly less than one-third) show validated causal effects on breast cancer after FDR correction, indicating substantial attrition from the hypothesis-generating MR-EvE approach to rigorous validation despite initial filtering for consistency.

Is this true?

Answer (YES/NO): NO